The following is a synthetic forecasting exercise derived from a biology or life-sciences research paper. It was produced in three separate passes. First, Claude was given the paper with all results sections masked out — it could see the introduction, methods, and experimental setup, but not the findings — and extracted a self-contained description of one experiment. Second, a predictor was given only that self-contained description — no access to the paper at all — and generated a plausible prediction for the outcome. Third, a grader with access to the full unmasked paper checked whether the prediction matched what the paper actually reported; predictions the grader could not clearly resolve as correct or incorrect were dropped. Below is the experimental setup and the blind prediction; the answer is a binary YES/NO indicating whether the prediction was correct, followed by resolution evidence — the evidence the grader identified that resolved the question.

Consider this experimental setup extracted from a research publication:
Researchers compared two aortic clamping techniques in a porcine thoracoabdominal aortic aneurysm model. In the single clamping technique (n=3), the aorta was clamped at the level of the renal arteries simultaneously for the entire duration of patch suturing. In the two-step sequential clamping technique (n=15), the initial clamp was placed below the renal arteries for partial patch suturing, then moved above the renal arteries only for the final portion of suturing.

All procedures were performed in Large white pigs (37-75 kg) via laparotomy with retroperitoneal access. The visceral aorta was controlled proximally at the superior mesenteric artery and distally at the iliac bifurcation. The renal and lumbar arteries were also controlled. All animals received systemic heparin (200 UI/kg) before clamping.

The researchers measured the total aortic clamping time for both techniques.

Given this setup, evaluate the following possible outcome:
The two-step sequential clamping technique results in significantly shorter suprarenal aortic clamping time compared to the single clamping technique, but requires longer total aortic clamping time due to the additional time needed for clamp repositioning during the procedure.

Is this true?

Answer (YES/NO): NO